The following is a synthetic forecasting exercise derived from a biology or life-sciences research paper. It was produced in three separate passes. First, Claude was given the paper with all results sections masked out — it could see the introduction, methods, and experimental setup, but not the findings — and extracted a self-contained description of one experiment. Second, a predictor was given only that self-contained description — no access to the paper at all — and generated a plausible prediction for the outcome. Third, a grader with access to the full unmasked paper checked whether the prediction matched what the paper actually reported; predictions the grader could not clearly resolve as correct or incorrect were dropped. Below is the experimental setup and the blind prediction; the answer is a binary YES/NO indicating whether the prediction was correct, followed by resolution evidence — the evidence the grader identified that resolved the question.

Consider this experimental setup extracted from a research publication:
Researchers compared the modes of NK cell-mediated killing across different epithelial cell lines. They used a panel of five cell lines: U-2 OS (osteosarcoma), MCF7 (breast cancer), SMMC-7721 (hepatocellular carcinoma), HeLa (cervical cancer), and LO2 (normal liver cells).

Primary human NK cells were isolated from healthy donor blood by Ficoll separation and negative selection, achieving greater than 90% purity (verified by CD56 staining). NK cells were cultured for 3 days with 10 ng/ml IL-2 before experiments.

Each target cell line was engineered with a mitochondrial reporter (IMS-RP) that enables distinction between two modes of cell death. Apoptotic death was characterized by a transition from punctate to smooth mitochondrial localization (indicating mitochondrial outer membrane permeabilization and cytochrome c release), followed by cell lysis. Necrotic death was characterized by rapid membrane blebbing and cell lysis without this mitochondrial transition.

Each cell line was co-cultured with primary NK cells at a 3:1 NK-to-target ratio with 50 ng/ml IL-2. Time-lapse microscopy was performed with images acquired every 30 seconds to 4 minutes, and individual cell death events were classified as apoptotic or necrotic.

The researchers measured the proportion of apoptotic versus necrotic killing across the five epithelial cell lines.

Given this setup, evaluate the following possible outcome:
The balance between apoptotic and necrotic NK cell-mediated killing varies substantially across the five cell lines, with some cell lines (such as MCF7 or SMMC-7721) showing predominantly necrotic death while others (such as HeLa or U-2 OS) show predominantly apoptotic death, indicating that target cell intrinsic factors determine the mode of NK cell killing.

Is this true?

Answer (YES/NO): NO